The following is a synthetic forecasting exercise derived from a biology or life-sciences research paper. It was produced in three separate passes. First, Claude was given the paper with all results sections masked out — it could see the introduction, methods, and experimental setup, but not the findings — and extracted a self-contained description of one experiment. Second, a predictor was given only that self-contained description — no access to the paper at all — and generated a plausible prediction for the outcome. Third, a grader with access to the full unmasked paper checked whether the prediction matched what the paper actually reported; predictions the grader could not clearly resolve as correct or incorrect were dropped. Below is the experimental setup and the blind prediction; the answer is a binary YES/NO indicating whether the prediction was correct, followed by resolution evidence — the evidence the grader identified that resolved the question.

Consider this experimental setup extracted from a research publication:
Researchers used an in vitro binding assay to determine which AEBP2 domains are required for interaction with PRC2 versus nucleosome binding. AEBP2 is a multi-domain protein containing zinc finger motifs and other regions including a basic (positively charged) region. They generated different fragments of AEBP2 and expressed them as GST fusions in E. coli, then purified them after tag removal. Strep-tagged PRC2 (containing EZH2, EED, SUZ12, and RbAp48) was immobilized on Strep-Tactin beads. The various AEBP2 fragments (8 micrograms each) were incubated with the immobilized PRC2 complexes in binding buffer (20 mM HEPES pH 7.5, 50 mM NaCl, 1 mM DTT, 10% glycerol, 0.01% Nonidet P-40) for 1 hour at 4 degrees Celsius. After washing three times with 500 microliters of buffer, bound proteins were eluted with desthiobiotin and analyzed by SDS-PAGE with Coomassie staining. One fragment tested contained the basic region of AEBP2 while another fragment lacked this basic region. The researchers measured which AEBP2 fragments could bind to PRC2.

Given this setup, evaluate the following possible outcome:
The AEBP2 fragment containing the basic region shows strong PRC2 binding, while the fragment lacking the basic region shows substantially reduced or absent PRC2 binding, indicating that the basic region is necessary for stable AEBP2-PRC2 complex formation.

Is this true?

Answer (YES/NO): NO